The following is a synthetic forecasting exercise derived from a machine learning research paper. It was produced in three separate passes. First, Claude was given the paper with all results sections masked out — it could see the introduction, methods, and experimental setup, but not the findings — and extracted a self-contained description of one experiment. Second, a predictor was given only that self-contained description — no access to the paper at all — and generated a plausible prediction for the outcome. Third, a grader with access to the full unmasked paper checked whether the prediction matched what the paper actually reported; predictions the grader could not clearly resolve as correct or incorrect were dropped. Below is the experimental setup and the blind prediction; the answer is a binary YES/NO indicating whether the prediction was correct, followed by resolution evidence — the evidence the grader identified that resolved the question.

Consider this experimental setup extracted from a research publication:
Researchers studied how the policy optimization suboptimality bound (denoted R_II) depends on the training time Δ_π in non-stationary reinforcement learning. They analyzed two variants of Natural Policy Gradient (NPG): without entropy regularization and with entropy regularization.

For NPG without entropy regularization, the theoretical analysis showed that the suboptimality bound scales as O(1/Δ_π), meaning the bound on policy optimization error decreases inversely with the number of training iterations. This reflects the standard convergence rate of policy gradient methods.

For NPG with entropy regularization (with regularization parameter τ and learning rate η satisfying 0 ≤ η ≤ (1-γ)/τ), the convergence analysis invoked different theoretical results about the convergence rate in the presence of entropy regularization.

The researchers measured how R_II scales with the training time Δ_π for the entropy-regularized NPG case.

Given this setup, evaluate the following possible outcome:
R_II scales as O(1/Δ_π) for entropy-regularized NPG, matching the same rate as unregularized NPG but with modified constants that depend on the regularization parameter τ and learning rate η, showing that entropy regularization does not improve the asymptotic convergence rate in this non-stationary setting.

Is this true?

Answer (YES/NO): NO